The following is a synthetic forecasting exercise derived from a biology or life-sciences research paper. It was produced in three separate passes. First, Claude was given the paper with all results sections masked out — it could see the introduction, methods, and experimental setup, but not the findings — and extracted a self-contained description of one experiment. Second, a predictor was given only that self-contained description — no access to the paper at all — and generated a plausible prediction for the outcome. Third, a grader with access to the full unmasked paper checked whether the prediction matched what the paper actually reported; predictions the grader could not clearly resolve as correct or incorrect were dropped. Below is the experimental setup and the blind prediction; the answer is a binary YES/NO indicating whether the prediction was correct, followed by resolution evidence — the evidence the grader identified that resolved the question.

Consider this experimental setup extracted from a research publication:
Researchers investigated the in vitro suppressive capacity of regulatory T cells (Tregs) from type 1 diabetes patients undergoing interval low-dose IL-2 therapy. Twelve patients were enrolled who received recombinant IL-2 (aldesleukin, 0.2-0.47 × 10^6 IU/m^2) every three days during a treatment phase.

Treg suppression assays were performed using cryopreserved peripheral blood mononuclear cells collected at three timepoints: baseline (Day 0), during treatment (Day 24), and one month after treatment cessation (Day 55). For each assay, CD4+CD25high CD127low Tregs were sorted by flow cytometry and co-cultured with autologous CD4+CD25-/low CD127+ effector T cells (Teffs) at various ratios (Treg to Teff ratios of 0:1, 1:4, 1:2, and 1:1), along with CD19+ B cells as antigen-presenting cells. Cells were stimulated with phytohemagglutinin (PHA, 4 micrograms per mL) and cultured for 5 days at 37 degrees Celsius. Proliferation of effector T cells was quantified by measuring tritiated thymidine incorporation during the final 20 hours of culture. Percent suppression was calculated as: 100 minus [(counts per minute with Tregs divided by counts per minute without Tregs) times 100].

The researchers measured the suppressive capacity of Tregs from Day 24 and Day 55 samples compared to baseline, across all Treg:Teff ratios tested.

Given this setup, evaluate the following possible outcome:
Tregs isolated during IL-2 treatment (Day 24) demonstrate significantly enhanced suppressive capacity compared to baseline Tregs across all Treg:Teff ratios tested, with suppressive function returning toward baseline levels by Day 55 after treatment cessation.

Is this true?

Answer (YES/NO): NO